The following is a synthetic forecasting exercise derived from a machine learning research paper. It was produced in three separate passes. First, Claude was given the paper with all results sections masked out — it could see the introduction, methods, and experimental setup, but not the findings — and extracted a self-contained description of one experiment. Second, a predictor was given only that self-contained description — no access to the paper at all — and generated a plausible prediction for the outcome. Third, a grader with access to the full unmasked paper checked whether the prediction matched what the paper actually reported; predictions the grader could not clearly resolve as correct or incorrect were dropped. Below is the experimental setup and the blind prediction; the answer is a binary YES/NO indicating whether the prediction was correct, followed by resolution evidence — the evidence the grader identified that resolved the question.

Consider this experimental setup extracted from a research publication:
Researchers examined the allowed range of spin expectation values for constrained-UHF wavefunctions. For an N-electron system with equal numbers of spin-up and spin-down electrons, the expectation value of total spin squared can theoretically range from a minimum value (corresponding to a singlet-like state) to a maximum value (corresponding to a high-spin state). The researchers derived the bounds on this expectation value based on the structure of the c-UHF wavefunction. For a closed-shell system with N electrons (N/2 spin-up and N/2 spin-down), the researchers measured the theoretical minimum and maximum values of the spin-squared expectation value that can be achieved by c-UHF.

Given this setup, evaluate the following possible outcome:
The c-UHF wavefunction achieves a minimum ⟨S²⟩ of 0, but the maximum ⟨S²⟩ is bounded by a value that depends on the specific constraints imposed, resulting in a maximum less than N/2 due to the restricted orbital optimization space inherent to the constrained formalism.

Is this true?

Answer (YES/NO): NO